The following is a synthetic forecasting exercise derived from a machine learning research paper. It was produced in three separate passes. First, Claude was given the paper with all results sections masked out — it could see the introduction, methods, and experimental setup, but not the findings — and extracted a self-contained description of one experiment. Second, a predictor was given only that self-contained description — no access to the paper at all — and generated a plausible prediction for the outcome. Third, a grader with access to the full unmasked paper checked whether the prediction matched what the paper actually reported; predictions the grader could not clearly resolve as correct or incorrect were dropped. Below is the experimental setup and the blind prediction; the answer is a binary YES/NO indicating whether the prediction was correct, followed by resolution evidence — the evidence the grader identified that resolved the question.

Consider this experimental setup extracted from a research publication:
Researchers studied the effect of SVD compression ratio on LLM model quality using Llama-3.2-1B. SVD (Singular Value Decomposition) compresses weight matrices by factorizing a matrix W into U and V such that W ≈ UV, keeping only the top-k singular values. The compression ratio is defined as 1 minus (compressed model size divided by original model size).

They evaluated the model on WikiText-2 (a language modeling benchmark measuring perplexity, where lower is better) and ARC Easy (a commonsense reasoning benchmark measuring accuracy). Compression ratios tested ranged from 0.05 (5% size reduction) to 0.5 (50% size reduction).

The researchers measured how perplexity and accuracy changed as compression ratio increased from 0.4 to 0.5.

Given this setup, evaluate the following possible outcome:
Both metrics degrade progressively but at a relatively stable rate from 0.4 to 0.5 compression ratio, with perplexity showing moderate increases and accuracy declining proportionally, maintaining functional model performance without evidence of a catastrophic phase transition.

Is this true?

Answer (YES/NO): NO